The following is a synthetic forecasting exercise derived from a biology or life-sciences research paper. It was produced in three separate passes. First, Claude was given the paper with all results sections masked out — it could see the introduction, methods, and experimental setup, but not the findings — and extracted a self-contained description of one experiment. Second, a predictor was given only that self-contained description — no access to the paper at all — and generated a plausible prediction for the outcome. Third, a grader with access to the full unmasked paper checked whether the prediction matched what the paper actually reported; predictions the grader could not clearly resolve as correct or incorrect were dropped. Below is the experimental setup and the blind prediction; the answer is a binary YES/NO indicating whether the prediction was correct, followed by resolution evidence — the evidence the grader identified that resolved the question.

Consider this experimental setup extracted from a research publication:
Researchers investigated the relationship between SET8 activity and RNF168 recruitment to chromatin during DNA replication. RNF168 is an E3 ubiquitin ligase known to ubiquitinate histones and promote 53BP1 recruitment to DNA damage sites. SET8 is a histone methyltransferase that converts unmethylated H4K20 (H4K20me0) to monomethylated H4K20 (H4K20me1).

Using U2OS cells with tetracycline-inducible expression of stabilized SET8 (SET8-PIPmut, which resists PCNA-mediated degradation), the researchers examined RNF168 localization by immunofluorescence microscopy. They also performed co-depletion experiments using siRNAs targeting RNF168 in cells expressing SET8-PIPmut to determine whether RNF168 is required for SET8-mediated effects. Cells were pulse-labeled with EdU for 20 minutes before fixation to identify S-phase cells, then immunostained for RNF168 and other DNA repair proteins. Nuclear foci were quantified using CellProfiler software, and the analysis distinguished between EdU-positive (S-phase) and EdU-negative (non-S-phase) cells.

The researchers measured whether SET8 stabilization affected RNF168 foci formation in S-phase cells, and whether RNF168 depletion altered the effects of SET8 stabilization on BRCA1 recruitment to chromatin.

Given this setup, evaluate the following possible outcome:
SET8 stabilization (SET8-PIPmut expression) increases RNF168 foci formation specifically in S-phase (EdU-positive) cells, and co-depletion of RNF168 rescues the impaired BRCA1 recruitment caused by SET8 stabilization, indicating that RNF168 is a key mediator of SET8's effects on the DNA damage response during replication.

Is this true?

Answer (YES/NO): NO